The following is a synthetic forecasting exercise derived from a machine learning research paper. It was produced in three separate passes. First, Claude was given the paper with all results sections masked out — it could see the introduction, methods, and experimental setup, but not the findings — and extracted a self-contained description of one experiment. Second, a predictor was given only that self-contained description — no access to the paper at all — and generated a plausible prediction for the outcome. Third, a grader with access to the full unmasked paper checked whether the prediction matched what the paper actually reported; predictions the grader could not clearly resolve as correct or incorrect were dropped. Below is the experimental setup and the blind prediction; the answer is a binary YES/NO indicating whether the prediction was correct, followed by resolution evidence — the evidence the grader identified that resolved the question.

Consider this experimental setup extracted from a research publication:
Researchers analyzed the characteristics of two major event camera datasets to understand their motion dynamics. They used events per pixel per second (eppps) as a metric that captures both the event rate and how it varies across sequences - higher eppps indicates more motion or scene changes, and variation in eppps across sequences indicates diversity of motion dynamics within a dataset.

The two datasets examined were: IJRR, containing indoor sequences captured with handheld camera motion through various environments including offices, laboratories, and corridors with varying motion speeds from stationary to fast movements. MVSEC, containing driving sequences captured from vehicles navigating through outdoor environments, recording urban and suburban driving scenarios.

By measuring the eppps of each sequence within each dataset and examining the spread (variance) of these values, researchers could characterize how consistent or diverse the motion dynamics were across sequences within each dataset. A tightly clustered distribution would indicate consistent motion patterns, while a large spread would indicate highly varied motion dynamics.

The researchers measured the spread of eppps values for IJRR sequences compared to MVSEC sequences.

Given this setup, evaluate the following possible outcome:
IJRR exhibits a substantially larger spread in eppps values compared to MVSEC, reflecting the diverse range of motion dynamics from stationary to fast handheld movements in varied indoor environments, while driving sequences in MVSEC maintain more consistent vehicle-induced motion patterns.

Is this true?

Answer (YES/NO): YES